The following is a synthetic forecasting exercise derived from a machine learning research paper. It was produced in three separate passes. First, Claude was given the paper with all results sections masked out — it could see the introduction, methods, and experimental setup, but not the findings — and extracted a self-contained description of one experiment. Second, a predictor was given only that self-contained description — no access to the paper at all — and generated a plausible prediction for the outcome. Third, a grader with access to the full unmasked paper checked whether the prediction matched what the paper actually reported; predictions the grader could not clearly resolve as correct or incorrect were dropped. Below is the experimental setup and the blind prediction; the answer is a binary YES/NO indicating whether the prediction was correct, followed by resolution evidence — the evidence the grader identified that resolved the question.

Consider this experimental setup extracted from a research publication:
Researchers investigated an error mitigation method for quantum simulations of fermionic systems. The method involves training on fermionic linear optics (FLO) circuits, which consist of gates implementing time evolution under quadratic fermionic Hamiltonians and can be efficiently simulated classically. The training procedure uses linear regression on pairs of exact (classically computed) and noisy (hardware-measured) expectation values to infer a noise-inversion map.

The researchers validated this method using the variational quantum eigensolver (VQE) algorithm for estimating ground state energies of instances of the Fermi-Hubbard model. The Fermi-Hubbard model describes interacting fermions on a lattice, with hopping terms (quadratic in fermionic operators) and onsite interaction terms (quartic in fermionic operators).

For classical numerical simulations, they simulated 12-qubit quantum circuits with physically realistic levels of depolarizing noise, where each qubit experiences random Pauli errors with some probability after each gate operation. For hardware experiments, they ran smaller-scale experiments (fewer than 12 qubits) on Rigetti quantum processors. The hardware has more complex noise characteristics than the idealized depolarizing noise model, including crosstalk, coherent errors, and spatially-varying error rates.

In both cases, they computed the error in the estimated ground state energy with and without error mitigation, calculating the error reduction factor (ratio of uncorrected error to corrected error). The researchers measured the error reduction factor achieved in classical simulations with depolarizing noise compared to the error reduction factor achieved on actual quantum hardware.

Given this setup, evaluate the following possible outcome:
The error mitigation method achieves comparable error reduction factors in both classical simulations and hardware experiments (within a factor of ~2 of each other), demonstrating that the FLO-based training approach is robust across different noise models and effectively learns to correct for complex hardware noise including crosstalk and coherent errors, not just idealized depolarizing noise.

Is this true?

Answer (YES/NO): NO